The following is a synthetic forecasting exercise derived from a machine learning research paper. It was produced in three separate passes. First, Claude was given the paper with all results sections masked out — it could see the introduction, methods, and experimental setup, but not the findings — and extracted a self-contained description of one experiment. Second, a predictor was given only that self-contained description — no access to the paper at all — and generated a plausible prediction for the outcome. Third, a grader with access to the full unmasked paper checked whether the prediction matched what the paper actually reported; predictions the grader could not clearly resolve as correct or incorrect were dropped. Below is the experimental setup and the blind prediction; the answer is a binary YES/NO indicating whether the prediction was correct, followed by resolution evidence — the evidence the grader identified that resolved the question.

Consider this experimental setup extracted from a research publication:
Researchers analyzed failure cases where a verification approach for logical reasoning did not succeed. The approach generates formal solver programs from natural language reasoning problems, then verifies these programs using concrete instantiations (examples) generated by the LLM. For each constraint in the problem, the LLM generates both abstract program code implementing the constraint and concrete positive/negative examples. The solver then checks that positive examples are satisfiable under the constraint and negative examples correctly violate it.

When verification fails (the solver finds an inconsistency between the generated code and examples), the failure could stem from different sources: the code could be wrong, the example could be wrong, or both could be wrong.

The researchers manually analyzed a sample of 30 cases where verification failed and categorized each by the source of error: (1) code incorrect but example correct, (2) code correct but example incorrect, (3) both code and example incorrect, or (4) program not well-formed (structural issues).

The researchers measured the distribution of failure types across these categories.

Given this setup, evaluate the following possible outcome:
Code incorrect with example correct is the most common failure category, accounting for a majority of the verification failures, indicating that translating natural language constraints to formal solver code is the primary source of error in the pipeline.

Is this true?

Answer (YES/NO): YES